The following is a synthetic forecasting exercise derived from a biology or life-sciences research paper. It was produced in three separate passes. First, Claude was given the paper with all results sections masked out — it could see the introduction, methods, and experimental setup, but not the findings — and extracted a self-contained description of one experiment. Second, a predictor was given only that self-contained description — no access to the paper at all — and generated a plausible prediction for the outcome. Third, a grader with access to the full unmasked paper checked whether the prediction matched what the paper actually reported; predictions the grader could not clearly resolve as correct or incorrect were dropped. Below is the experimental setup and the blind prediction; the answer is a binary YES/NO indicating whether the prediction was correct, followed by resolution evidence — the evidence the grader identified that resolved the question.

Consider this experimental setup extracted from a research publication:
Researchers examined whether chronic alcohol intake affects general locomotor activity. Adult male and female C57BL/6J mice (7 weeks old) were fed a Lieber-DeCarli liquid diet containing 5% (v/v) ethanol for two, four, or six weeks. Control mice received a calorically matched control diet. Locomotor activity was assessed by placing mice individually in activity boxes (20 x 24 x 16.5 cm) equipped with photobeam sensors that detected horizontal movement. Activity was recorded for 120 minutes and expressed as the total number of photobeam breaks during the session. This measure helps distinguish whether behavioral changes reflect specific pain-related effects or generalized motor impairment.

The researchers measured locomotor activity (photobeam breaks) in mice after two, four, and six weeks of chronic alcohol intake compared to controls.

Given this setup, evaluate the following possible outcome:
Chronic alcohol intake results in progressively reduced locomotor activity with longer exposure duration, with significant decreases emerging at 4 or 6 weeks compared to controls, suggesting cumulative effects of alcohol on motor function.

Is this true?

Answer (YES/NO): NO